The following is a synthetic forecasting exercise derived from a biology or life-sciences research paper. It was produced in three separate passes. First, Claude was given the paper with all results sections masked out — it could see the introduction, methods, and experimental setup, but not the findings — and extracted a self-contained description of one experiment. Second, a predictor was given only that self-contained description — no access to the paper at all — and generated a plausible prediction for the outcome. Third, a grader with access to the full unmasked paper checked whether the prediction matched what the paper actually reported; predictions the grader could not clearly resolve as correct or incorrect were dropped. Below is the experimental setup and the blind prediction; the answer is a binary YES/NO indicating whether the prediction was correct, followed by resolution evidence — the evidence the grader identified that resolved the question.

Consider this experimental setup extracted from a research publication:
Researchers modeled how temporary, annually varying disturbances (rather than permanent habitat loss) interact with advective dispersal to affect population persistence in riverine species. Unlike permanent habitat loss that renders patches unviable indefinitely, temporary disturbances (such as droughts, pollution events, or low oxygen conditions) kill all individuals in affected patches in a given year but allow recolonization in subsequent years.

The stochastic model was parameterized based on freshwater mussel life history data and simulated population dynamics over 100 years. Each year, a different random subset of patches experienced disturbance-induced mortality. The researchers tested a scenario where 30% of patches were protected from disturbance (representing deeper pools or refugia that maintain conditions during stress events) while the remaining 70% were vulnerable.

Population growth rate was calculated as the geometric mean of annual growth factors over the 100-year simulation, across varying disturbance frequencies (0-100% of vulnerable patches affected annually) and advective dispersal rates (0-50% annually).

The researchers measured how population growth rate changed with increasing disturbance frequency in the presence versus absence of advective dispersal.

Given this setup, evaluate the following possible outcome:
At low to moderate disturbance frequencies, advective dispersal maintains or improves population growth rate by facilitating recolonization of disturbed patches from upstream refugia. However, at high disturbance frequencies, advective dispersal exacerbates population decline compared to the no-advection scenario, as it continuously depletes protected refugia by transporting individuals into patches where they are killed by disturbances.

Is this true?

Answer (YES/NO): NO